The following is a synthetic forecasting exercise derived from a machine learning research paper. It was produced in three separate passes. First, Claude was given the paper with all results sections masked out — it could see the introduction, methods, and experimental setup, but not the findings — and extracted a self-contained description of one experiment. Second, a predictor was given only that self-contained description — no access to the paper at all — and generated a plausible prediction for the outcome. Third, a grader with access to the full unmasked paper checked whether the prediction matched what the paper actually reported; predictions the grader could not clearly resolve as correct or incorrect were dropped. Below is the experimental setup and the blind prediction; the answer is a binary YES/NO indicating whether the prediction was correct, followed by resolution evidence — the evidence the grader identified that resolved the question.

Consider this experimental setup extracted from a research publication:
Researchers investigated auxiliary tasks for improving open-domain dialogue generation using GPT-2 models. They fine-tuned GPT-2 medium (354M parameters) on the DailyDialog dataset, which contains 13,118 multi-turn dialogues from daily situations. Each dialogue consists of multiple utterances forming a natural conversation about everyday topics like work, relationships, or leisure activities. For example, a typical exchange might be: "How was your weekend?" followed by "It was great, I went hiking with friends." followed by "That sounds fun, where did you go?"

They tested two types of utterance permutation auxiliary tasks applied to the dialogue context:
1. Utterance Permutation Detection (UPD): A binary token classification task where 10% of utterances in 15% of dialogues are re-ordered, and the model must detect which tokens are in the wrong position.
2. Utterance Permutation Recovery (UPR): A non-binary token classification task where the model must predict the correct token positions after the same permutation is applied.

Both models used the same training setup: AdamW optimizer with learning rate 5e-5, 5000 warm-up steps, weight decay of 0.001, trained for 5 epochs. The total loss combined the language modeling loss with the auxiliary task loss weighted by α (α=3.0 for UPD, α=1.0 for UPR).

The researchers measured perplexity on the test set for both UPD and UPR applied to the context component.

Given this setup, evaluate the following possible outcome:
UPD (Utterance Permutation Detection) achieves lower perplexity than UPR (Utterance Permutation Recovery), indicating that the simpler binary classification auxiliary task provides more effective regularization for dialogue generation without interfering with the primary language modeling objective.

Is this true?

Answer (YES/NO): YES